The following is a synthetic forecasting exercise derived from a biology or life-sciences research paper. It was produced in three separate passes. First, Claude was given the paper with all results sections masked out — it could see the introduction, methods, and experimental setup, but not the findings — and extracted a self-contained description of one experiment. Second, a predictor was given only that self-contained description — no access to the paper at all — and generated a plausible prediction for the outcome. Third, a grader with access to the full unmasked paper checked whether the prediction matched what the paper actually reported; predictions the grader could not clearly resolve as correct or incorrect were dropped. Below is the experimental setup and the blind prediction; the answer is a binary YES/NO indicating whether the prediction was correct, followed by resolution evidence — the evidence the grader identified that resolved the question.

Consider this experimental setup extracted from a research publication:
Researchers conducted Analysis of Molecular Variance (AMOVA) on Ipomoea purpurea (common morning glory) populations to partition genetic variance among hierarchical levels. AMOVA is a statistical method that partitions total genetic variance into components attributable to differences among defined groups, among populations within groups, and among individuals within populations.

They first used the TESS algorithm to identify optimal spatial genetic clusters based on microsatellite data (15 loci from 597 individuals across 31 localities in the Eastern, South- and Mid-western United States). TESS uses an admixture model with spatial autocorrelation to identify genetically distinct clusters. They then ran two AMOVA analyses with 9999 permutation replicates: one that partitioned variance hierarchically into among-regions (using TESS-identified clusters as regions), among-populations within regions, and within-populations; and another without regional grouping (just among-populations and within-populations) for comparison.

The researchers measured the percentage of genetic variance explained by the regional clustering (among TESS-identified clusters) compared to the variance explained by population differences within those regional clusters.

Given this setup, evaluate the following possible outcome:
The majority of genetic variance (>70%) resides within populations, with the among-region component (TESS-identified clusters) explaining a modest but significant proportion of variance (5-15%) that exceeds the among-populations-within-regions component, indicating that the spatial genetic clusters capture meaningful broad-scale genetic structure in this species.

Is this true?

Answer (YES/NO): NO